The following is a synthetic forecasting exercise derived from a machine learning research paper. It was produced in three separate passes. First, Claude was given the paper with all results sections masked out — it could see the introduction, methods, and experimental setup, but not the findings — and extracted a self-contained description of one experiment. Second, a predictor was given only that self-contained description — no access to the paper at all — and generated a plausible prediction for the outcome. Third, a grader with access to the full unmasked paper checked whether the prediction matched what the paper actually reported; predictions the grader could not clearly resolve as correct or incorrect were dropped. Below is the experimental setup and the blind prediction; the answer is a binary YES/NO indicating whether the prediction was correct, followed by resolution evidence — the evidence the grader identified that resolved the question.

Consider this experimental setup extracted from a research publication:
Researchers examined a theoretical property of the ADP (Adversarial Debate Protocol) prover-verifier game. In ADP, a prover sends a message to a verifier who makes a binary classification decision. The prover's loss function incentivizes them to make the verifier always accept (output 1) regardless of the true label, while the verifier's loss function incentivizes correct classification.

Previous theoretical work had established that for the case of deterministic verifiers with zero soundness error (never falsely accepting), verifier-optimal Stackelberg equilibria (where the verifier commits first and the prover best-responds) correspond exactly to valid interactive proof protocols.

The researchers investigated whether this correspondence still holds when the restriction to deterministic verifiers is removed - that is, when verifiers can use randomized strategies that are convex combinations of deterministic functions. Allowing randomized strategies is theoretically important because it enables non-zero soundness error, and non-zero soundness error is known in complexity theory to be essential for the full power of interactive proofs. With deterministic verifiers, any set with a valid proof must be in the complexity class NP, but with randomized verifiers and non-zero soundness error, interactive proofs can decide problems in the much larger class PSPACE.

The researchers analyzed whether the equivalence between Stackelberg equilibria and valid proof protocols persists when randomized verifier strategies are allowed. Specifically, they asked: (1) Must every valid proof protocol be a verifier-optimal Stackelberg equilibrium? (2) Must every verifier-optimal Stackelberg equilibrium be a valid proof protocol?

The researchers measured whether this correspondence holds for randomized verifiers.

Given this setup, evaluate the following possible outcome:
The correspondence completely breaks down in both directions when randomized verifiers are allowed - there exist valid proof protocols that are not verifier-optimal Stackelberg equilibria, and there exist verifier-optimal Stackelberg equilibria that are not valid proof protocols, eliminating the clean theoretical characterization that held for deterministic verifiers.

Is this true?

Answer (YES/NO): YES